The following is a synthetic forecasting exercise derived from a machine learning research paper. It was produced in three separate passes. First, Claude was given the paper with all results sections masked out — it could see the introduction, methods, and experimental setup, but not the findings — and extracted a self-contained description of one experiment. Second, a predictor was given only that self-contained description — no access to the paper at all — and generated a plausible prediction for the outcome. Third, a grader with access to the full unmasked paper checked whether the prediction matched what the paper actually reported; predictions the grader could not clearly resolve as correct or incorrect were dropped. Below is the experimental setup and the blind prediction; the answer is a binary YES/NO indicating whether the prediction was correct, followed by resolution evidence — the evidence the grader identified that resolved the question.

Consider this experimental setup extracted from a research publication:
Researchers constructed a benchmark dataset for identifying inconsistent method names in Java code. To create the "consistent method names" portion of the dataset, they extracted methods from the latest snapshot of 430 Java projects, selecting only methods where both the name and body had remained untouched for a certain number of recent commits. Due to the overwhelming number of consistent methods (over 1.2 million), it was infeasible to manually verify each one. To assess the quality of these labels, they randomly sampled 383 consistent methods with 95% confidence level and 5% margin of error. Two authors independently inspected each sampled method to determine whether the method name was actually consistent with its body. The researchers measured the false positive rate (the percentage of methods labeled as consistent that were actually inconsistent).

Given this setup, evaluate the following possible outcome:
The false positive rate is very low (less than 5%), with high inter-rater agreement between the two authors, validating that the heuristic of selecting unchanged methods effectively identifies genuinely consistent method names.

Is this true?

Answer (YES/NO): YES